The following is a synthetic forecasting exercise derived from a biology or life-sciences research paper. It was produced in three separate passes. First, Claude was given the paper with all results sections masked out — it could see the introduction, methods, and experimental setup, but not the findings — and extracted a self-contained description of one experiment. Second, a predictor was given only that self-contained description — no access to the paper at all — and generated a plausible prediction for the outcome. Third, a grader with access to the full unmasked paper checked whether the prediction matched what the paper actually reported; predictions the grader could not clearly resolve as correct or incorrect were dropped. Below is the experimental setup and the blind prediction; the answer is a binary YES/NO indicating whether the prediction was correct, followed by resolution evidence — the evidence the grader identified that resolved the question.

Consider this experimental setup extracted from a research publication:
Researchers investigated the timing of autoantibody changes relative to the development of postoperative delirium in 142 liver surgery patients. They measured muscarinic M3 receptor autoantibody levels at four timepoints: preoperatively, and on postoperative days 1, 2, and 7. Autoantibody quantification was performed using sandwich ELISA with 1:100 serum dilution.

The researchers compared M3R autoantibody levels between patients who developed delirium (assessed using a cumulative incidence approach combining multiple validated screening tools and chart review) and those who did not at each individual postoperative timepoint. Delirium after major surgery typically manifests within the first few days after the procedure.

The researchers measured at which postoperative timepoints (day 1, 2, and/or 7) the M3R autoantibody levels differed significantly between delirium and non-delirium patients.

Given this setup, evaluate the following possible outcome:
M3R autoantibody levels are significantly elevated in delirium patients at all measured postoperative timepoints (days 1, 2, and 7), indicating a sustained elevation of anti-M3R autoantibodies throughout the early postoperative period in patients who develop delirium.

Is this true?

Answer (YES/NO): NO